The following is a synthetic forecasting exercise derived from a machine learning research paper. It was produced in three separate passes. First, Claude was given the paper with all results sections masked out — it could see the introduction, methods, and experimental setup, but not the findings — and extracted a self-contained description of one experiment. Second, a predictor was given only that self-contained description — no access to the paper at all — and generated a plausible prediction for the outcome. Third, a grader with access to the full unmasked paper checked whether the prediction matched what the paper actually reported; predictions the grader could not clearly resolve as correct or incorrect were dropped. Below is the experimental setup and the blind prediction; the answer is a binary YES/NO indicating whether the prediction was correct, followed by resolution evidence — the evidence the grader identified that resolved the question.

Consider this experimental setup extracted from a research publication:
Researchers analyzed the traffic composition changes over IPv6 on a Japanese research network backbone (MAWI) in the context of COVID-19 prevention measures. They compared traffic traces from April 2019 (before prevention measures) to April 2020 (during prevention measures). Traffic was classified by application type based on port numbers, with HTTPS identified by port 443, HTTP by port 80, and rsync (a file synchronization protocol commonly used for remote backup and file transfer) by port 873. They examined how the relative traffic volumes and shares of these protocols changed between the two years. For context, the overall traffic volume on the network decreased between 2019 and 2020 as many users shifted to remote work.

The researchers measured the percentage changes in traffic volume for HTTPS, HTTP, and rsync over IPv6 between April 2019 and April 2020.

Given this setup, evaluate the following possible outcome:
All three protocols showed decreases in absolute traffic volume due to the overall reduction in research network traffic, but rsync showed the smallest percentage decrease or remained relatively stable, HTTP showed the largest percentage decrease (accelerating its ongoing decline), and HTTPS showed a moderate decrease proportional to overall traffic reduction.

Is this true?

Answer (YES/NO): NO